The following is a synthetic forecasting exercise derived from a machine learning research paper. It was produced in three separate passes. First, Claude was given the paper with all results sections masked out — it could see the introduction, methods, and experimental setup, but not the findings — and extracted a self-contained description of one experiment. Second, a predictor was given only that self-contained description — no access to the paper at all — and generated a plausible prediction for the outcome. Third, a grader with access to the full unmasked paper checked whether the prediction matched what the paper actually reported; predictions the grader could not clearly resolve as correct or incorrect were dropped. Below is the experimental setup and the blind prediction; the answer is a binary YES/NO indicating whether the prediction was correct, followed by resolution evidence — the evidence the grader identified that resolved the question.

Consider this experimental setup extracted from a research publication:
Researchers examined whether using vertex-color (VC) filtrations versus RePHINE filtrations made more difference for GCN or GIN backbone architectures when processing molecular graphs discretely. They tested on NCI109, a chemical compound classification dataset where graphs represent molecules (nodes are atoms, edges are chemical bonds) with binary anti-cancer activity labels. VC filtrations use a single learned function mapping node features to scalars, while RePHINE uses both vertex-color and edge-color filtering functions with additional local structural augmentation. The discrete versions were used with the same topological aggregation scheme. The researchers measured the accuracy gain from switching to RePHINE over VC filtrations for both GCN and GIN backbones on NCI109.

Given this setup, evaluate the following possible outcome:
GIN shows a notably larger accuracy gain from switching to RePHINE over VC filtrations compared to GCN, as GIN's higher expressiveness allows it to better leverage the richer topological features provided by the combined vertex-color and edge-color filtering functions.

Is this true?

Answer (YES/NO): NO